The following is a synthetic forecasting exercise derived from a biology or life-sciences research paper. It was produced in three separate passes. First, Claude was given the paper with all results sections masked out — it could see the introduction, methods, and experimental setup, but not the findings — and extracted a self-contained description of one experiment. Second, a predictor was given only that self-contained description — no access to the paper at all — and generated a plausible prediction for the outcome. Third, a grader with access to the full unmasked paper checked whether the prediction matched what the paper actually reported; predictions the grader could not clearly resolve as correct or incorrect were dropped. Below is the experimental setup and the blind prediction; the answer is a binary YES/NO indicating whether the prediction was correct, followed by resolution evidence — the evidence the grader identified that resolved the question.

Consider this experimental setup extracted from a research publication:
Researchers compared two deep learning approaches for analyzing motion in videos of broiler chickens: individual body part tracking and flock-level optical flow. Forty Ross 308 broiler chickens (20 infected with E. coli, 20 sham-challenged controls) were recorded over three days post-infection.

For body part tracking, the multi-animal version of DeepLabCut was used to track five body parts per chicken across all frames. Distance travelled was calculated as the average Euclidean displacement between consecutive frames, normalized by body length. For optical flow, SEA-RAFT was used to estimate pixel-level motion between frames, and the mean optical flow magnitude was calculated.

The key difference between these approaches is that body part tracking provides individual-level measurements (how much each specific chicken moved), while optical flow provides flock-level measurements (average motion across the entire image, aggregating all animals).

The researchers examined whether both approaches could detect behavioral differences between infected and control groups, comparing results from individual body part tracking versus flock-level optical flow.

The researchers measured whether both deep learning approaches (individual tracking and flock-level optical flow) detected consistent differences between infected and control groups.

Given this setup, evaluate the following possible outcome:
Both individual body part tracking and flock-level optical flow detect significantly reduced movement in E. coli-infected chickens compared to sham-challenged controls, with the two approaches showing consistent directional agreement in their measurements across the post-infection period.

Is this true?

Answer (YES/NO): NO